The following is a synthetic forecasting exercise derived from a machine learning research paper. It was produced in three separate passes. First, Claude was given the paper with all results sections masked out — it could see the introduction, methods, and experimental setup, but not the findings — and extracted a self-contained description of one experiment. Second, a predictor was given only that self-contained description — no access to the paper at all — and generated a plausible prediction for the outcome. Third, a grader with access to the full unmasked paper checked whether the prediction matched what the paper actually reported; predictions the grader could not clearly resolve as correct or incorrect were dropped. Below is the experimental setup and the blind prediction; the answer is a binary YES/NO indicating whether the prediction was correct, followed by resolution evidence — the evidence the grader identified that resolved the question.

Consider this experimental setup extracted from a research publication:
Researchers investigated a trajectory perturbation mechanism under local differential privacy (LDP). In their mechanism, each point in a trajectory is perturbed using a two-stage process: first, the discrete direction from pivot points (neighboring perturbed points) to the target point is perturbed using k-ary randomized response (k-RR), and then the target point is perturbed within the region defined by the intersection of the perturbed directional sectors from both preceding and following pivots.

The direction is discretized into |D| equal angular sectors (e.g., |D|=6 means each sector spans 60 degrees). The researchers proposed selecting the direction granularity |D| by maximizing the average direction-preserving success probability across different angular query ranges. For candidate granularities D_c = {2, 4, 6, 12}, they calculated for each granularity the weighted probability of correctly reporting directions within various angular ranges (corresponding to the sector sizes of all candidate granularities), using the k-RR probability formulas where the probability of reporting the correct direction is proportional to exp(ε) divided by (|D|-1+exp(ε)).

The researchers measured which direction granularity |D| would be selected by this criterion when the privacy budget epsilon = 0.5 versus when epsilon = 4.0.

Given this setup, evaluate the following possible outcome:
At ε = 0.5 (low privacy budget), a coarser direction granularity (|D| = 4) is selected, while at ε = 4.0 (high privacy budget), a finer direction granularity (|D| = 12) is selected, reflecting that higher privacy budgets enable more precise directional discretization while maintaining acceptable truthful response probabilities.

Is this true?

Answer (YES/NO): NO